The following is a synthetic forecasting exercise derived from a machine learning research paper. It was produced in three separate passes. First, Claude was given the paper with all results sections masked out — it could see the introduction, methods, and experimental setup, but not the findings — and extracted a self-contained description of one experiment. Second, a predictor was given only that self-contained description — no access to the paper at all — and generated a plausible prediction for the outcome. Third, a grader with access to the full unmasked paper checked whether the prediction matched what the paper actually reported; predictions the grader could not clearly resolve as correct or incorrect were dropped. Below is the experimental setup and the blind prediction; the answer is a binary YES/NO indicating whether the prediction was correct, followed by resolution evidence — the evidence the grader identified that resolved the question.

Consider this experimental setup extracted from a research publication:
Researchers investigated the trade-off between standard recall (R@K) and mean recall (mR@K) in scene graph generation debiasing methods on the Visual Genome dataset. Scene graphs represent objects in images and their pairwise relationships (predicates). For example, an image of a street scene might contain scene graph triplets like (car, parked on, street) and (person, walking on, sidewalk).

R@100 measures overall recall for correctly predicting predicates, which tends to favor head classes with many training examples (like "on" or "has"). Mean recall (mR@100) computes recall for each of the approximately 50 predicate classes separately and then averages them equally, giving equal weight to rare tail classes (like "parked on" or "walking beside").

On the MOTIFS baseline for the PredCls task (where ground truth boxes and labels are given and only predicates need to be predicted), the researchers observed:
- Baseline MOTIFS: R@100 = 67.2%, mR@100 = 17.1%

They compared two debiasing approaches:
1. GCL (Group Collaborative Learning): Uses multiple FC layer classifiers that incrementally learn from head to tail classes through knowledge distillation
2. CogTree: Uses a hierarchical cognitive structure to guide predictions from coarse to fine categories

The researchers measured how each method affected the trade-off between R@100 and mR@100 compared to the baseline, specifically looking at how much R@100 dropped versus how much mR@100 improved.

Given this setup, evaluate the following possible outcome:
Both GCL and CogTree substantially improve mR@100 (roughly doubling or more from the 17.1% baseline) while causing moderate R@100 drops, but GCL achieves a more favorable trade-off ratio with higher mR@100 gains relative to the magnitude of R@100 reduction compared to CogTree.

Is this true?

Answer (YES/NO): NO